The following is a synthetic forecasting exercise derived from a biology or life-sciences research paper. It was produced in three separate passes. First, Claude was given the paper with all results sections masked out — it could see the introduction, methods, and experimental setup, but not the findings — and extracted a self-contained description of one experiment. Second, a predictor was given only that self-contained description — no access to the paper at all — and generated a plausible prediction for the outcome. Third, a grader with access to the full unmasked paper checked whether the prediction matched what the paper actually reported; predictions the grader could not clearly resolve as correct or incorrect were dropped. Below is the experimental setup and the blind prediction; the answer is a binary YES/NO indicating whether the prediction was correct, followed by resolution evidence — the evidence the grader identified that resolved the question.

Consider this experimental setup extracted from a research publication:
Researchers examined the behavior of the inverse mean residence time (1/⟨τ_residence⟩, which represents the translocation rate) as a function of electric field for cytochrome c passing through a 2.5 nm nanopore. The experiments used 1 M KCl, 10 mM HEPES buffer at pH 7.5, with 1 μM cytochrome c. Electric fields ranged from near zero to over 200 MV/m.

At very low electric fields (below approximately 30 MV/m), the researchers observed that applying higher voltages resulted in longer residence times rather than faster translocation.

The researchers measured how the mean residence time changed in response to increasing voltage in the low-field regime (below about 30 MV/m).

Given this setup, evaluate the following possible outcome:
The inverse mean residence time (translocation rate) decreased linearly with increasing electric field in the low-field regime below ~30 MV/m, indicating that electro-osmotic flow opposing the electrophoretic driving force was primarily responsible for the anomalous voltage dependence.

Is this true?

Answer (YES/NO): NO